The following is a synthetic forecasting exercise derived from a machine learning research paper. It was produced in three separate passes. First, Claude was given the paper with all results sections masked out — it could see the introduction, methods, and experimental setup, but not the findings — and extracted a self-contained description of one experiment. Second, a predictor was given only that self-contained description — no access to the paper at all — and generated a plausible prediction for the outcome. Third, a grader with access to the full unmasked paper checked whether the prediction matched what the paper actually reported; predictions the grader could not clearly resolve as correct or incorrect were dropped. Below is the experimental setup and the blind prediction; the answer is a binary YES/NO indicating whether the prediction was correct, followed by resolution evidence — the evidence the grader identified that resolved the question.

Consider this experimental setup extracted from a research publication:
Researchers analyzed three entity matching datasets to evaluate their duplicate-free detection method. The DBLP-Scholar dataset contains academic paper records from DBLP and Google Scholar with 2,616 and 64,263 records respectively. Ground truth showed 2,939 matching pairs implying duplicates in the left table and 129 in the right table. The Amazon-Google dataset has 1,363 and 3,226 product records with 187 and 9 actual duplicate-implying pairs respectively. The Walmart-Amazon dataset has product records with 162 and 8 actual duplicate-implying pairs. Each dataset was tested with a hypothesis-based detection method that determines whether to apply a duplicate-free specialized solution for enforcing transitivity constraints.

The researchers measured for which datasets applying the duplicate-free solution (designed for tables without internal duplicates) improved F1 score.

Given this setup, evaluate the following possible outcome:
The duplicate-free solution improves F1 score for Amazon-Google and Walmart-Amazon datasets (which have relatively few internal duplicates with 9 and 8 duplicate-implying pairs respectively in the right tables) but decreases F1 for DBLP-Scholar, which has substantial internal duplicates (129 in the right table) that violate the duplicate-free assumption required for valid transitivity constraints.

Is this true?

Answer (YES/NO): NO